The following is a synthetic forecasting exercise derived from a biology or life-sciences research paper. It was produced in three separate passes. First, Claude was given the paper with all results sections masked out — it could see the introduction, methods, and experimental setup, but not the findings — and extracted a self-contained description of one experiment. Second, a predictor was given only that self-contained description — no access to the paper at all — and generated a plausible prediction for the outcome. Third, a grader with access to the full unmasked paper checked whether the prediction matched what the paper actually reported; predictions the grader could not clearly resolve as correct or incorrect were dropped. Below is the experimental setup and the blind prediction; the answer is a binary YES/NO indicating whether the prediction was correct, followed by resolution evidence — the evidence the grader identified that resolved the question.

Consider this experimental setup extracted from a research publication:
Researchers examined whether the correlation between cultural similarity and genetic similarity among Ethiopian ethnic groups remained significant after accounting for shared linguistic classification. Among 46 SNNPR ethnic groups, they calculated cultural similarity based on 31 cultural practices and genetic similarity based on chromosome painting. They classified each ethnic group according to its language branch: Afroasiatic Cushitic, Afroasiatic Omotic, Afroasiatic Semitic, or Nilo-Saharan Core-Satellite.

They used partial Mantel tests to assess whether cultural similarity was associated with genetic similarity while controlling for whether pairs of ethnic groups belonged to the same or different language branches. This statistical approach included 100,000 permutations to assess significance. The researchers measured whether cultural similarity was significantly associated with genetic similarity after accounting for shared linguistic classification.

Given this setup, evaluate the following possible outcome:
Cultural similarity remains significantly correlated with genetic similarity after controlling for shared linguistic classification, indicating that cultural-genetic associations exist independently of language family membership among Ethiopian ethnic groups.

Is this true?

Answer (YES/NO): YES